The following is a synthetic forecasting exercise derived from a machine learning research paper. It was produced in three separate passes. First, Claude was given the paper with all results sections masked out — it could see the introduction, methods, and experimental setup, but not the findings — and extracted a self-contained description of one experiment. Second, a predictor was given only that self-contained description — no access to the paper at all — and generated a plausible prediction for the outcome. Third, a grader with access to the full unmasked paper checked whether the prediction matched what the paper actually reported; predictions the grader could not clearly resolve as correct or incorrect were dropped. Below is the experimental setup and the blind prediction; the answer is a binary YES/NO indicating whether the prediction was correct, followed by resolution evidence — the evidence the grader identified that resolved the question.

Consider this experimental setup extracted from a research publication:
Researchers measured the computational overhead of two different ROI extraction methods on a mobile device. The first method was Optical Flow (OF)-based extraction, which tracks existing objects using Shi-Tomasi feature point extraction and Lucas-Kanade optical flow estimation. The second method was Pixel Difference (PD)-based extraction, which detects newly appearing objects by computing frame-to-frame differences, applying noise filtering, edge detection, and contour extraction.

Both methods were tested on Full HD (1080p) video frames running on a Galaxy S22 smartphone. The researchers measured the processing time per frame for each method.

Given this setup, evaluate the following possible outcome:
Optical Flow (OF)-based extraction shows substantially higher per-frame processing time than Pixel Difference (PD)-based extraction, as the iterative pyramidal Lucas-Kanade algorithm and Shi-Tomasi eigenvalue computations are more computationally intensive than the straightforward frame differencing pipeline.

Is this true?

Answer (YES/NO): YES